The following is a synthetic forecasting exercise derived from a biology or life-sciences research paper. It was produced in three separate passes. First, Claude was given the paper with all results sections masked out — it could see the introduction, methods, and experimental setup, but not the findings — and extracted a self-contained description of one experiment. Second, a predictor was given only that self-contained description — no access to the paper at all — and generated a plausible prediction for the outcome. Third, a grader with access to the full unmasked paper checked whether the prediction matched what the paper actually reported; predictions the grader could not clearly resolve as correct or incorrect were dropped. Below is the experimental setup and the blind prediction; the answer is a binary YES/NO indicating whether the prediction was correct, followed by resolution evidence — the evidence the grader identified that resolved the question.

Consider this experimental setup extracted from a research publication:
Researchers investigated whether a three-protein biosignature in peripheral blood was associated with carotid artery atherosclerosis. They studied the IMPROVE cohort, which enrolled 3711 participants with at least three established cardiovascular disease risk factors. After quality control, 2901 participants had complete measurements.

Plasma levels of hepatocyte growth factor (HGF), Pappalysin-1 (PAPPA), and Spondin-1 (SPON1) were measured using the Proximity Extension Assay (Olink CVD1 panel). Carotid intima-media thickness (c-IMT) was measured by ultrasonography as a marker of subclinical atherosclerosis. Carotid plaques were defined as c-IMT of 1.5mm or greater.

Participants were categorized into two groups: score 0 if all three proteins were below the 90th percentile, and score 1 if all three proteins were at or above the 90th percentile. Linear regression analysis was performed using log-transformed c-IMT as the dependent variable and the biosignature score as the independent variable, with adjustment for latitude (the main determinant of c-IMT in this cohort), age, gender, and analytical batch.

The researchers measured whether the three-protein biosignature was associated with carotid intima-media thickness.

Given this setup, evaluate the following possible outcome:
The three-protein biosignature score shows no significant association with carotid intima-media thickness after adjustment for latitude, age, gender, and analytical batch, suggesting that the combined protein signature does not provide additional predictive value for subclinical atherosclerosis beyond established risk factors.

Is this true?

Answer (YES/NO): NO